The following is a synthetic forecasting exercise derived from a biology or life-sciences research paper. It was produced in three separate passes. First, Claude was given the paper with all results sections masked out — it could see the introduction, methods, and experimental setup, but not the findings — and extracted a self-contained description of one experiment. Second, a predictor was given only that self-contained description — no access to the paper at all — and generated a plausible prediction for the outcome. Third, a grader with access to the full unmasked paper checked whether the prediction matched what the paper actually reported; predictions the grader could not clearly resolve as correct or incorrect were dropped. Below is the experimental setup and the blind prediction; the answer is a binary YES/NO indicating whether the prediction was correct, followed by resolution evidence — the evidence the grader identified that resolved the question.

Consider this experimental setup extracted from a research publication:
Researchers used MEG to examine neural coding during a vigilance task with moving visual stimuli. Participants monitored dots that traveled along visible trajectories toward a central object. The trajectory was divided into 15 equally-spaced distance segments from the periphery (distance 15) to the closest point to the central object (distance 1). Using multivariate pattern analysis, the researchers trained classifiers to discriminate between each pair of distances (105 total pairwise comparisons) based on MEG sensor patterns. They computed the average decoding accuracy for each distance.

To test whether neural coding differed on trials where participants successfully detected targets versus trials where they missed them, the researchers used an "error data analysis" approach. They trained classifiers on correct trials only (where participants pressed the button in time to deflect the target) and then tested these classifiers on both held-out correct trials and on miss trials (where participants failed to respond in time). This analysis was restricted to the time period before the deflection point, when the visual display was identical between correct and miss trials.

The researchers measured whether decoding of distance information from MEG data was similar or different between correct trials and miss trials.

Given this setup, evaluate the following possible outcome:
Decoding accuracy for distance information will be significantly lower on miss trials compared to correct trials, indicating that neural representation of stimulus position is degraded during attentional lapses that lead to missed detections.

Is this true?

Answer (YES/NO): YES